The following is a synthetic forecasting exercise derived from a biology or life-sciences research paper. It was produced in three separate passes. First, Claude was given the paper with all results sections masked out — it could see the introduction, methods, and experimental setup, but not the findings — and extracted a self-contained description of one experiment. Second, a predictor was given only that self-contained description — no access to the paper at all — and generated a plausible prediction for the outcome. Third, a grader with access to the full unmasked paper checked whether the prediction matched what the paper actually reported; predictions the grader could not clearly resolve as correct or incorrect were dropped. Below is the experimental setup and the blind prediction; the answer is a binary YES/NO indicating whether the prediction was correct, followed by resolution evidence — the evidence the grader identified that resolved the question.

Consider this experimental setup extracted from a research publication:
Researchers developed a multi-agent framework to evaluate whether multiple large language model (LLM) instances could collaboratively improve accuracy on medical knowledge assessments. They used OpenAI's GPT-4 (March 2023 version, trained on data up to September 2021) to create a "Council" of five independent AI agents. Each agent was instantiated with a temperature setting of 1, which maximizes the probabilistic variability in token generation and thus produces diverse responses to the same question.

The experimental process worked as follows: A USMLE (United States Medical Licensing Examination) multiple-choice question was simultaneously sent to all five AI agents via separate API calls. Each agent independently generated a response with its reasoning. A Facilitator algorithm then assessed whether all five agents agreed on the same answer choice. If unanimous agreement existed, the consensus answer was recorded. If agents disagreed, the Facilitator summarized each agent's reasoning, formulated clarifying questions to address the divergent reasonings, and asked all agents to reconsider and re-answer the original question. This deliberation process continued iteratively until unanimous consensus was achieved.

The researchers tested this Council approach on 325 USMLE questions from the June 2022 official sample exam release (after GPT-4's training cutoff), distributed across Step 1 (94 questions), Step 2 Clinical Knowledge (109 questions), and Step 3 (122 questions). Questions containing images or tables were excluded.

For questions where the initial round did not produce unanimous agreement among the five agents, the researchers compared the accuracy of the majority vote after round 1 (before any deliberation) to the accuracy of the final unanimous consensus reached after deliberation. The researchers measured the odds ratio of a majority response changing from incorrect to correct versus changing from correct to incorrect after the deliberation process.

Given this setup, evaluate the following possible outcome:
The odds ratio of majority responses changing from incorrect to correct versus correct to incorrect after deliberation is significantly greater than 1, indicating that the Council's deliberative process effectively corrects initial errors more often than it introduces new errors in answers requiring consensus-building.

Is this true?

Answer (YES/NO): YES